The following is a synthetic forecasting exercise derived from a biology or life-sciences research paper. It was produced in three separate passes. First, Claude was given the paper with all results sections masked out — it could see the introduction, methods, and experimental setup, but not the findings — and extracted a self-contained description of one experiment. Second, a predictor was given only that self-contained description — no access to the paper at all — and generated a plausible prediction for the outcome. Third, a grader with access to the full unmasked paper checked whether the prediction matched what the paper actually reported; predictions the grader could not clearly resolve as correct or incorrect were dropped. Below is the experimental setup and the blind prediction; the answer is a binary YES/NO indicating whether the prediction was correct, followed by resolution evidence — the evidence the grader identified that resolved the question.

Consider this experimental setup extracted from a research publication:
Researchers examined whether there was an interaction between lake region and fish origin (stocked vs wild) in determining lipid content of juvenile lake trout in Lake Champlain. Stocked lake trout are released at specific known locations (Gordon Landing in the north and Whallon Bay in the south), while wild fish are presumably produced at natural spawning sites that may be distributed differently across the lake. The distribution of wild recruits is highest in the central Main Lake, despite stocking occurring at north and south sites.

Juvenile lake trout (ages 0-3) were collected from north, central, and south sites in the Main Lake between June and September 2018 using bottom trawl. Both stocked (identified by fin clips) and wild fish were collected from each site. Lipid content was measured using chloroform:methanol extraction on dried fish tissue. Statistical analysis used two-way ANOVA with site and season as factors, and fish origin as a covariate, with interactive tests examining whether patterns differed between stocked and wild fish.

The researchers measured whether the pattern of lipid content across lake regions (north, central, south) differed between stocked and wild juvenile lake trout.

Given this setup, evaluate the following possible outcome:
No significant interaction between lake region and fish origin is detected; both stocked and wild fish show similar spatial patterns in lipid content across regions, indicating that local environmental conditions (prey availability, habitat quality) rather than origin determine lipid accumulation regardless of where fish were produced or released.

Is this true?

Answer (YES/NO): NO